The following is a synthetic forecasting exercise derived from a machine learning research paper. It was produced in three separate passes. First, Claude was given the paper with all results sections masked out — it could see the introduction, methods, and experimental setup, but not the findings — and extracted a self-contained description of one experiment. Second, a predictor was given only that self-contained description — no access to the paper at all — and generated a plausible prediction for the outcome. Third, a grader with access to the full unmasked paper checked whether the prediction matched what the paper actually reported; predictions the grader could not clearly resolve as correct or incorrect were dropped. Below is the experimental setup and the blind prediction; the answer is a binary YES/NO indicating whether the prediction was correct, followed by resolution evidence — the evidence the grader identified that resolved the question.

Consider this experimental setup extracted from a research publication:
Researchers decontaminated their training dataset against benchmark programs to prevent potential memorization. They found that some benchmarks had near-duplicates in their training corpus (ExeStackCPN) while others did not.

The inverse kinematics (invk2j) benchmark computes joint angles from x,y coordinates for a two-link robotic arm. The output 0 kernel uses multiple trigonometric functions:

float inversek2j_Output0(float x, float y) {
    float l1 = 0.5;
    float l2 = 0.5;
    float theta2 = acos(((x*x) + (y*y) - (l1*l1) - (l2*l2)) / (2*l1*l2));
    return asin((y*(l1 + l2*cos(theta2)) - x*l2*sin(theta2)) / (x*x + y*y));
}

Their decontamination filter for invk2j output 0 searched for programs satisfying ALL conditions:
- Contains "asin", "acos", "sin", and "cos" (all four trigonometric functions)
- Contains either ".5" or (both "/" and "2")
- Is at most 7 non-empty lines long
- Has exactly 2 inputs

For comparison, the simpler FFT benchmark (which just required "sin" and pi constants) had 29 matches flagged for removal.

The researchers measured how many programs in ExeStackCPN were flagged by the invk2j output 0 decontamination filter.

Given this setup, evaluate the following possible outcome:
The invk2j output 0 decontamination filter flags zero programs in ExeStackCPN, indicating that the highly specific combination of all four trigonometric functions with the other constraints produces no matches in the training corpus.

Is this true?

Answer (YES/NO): YES